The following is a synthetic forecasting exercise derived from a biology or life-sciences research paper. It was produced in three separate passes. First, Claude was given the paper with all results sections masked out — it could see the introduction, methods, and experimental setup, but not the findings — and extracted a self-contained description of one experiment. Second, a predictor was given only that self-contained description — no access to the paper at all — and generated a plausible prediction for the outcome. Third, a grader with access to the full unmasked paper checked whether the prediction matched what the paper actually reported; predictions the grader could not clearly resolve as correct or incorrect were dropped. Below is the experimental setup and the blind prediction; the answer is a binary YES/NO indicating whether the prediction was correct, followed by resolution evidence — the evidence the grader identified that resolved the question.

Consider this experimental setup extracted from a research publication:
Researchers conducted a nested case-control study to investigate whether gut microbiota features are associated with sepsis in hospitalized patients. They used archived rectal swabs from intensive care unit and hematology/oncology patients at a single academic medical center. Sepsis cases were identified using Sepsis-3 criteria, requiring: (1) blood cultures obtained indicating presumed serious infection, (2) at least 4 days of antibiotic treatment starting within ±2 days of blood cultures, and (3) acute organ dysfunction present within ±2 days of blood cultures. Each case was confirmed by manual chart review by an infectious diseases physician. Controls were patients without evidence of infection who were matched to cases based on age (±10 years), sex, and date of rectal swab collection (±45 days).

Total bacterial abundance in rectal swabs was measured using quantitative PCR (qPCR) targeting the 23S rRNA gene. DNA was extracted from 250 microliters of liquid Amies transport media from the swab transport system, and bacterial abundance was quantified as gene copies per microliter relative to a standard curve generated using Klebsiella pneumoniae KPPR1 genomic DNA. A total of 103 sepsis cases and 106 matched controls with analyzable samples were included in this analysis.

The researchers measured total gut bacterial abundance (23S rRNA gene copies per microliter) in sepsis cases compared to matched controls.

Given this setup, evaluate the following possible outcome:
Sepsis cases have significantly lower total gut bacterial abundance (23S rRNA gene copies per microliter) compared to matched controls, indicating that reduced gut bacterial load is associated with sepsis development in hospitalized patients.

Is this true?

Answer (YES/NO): NO